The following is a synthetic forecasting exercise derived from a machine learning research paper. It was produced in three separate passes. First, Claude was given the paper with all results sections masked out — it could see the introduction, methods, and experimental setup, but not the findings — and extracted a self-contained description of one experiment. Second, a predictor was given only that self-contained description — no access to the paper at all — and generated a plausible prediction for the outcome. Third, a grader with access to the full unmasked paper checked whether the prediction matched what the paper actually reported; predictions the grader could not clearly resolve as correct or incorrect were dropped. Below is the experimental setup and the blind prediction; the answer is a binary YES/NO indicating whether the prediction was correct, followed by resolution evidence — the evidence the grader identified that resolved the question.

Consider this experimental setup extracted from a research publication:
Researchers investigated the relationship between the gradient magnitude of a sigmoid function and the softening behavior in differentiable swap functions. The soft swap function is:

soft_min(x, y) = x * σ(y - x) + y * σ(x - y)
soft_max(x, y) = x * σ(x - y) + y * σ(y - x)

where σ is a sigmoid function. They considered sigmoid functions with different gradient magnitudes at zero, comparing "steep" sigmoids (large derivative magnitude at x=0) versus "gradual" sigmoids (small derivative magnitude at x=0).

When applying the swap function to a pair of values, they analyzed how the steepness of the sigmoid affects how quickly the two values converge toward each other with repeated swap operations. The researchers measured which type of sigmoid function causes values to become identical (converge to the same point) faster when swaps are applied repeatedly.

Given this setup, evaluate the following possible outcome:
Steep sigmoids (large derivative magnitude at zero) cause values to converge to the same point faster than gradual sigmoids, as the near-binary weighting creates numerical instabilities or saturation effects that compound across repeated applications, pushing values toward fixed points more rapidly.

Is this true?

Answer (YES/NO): YES